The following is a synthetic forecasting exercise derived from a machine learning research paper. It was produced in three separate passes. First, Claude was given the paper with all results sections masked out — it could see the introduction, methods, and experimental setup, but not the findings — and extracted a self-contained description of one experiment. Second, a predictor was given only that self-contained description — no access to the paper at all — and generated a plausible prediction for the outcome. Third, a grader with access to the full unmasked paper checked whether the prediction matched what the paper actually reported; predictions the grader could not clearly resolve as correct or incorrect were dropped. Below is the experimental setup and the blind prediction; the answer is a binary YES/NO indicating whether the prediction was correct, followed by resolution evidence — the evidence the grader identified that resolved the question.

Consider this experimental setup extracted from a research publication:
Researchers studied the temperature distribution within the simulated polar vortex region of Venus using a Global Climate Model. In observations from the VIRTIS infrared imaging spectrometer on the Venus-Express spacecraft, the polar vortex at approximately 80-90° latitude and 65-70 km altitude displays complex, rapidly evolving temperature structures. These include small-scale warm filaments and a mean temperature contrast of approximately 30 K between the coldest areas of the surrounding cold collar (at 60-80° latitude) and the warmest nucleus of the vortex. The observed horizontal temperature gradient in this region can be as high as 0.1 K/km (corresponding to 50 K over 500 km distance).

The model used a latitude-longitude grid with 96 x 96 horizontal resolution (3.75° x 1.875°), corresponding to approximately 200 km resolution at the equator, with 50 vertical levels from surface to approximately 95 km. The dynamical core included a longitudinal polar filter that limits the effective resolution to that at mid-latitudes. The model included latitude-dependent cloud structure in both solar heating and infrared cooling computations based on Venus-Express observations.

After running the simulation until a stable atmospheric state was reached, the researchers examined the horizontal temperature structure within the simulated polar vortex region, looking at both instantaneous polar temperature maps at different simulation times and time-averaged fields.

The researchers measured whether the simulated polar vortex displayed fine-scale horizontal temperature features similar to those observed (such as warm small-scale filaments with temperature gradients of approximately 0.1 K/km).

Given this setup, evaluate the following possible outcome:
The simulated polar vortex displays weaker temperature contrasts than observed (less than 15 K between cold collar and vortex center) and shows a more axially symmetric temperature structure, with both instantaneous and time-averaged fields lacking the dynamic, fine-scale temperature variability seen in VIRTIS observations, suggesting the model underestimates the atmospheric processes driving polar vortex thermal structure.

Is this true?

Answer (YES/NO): NO